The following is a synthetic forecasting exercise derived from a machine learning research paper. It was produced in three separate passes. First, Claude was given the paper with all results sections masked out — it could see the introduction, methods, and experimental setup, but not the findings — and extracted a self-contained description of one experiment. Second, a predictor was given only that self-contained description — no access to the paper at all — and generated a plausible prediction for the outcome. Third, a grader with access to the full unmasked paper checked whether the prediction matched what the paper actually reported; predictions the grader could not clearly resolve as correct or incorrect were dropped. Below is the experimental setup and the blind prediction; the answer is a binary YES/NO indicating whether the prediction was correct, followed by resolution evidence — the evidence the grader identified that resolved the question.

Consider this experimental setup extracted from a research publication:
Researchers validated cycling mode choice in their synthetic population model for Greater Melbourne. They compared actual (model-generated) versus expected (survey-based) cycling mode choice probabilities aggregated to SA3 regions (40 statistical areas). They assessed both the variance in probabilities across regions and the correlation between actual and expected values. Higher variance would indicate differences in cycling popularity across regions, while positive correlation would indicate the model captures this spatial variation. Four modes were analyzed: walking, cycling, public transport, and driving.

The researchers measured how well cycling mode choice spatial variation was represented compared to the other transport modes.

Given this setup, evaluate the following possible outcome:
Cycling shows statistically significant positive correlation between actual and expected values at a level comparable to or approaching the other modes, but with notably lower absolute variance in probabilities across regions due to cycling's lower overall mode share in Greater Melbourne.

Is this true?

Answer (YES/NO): NO